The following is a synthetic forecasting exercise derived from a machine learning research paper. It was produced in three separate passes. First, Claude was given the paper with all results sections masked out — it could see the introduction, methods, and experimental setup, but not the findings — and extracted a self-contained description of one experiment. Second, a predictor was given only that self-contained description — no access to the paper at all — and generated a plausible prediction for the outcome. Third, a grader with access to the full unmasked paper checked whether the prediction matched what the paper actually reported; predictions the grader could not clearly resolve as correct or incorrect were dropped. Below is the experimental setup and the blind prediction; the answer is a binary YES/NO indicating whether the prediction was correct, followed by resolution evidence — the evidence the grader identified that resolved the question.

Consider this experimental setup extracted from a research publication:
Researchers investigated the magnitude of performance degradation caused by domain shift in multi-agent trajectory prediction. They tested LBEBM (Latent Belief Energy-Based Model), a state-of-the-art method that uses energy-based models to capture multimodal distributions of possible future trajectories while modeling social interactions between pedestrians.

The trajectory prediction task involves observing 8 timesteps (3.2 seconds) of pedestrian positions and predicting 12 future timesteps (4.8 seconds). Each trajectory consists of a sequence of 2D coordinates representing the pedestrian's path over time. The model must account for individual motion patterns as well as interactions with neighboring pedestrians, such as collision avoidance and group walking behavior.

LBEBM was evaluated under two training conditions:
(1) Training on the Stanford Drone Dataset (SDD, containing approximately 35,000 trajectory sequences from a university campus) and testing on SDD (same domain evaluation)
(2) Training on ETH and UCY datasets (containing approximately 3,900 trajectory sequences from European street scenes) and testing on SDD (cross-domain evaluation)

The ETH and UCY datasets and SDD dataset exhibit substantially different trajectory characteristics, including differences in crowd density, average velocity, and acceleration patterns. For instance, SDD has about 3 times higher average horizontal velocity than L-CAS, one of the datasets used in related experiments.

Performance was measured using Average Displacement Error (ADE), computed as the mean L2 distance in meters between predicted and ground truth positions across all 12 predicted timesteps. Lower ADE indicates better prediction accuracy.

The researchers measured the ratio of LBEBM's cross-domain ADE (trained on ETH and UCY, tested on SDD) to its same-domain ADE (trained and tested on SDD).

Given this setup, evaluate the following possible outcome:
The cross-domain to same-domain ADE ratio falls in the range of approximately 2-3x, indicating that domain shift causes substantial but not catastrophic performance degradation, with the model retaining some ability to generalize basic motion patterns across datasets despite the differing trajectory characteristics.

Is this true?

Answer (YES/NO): NO